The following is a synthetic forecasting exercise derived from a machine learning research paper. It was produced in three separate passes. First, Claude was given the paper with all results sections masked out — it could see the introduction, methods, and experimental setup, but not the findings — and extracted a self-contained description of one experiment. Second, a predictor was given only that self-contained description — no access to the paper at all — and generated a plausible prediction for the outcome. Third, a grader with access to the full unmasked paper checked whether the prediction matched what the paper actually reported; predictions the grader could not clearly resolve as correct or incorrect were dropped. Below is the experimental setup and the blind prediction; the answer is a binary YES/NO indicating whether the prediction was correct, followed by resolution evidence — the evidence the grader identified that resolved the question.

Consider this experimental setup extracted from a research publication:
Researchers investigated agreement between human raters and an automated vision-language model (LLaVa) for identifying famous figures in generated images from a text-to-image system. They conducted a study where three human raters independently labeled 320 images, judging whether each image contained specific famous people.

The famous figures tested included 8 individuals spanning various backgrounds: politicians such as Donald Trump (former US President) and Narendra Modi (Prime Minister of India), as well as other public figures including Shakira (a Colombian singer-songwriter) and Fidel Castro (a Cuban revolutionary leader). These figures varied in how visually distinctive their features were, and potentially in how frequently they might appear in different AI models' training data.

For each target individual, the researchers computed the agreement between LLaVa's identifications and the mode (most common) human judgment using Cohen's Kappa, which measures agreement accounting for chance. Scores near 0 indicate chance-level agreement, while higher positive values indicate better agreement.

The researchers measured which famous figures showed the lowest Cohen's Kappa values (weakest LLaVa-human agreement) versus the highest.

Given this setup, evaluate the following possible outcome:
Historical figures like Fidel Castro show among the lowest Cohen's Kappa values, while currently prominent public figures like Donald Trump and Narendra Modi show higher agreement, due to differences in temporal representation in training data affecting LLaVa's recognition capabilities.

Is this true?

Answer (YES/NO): NO